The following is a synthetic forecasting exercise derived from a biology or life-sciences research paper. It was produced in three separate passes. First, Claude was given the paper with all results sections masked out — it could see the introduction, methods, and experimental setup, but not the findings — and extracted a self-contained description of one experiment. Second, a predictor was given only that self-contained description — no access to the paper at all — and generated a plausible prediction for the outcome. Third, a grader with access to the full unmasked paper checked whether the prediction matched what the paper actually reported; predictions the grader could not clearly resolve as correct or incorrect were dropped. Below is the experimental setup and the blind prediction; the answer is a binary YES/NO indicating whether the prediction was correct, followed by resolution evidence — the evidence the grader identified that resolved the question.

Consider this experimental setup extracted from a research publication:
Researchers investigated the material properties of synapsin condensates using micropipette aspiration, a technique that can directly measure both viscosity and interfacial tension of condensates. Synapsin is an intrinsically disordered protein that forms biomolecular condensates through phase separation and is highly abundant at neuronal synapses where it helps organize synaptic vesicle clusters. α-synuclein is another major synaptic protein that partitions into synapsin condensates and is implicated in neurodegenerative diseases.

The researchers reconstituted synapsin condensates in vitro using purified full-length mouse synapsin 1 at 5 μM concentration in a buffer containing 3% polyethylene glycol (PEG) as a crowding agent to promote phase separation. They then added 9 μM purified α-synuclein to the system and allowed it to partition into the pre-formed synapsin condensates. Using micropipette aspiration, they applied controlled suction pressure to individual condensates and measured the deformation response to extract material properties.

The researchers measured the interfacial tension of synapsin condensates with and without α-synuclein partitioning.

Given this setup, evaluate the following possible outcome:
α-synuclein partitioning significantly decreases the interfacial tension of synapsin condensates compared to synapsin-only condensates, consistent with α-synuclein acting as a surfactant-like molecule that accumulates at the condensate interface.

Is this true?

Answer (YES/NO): NO